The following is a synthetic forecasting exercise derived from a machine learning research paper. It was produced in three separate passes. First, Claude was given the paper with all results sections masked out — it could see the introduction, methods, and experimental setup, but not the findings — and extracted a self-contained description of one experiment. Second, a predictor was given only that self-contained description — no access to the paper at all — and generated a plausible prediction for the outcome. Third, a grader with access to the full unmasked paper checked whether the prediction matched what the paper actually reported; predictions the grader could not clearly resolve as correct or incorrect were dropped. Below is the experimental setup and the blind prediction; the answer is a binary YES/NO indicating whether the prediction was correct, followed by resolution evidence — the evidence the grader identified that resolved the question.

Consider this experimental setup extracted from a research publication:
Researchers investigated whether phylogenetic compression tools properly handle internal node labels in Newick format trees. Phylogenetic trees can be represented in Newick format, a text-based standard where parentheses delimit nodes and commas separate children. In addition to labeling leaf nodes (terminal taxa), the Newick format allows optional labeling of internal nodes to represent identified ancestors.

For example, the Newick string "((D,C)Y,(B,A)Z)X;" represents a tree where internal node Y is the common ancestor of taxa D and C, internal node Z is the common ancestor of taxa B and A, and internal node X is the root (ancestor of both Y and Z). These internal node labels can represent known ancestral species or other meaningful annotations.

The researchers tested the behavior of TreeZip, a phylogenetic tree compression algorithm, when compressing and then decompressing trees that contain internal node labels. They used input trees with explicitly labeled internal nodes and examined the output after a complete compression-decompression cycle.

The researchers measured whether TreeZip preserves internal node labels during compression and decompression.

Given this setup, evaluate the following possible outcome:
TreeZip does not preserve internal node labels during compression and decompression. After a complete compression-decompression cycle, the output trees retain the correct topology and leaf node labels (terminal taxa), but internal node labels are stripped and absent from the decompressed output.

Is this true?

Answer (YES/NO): YES